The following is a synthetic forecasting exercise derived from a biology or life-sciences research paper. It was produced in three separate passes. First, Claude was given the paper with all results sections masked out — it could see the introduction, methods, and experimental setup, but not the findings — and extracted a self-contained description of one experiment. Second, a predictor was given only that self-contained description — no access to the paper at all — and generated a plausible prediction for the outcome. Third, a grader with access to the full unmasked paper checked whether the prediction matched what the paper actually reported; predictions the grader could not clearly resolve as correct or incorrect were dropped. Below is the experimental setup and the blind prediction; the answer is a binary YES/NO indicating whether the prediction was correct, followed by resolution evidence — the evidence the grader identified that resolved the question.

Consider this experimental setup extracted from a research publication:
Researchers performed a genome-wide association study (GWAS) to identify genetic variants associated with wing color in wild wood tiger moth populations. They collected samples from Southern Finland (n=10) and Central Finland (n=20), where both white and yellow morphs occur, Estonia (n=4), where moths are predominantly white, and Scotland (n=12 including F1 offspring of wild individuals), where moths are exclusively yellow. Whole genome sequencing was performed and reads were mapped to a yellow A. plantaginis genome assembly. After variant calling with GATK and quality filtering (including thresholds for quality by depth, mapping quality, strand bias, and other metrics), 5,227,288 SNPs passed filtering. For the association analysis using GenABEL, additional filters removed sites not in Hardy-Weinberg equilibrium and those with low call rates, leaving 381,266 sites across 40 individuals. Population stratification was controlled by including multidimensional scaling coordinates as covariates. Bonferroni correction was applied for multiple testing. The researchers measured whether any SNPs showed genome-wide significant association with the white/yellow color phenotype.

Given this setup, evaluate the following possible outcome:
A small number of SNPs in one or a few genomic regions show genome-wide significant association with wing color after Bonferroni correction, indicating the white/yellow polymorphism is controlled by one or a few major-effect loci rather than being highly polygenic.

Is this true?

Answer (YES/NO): YES